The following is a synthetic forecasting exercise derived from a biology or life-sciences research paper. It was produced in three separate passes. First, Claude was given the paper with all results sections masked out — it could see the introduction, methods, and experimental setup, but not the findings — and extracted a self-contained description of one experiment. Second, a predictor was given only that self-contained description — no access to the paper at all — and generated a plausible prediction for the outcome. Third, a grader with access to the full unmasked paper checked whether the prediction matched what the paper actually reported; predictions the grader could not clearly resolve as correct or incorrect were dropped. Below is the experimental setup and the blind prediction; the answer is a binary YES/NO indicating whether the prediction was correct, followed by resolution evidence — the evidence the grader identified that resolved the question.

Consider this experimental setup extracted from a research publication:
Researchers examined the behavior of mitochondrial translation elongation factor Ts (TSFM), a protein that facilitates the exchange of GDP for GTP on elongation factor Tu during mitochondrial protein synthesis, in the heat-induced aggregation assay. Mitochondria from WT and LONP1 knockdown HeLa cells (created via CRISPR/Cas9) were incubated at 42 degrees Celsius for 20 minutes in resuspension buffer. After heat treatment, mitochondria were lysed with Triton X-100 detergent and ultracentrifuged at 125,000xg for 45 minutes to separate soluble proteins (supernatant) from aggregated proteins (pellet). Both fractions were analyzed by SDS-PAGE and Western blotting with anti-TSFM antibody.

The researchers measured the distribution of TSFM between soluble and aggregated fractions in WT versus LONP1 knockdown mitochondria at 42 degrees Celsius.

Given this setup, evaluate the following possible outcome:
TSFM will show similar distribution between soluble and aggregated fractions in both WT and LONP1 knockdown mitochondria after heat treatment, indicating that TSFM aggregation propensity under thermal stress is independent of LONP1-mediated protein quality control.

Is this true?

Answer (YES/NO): YES